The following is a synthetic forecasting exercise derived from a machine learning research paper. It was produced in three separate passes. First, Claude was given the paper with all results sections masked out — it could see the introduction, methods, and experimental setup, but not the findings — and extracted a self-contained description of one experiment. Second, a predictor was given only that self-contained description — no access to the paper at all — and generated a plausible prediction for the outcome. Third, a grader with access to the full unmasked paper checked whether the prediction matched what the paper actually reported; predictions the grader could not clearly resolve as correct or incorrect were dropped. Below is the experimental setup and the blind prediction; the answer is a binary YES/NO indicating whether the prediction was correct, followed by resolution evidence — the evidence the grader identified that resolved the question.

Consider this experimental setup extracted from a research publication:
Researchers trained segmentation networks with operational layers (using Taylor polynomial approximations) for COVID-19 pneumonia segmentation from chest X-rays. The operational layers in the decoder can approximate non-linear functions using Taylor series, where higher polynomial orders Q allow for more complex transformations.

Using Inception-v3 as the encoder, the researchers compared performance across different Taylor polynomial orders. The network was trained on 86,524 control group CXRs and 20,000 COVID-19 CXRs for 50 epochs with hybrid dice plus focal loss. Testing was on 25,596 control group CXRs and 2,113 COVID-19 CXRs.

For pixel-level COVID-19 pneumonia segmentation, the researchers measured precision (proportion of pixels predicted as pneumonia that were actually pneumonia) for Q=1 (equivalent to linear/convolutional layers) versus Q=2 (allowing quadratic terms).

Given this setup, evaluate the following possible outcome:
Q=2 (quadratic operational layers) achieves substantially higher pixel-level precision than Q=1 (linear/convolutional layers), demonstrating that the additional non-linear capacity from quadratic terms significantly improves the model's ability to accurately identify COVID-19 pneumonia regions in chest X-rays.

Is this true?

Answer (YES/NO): YES